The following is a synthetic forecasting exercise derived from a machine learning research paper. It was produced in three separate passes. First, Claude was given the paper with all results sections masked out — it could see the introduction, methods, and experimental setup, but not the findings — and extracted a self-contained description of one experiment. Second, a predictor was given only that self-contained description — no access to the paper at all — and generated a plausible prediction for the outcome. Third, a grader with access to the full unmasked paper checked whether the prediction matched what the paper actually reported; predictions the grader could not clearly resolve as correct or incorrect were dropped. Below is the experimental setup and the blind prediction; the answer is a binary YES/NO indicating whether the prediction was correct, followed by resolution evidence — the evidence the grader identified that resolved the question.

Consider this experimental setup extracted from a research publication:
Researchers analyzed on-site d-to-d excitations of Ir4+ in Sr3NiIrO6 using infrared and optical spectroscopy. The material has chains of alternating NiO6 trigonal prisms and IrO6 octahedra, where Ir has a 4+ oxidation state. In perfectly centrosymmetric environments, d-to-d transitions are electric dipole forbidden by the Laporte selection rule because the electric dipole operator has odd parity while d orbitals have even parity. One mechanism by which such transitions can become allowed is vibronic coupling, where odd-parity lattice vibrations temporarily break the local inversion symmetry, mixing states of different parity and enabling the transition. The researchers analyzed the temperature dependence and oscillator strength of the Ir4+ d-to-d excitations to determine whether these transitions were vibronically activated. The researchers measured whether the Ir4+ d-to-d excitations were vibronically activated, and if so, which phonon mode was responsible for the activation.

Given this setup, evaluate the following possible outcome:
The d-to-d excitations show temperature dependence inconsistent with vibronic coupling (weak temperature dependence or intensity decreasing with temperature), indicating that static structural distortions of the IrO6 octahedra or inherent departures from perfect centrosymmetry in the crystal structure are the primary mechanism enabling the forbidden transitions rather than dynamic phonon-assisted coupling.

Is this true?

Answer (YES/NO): NO